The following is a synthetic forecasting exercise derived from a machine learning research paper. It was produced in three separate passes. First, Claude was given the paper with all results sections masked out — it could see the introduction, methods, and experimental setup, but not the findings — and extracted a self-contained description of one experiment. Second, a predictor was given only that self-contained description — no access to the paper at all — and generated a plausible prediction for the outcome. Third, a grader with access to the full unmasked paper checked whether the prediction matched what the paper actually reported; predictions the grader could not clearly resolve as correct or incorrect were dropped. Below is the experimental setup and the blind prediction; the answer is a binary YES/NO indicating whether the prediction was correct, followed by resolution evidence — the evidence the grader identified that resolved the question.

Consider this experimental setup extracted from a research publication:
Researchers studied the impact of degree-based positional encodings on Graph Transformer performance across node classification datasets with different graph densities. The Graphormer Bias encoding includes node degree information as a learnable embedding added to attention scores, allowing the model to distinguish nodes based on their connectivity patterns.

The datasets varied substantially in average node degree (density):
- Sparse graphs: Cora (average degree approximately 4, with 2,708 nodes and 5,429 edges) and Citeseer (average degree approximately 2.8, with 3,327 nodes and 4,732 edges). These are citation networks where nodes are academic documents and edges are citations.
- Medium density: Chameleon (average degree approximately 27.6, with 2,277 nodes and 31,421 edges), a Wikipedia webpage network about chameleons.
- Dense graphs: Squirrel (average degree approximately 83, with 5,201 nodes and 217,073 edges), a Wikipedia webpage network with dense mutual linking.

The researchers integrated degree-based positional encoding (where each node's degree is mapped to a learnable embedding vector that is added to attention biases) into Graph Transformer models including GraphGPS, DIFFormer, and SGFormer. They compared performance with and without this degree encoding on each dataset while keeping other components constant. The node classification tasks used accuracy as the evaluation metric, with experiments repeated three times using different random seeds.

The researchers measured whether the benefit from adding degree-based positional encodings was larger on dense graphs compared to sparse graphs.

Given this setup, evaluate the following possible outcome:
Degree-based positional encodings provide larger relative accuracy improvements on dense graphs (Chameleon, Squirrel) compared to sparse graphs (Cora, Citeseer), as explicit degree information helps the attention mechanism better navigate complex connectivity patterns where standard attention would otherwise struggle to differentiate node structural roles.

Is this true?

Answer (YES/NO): YES